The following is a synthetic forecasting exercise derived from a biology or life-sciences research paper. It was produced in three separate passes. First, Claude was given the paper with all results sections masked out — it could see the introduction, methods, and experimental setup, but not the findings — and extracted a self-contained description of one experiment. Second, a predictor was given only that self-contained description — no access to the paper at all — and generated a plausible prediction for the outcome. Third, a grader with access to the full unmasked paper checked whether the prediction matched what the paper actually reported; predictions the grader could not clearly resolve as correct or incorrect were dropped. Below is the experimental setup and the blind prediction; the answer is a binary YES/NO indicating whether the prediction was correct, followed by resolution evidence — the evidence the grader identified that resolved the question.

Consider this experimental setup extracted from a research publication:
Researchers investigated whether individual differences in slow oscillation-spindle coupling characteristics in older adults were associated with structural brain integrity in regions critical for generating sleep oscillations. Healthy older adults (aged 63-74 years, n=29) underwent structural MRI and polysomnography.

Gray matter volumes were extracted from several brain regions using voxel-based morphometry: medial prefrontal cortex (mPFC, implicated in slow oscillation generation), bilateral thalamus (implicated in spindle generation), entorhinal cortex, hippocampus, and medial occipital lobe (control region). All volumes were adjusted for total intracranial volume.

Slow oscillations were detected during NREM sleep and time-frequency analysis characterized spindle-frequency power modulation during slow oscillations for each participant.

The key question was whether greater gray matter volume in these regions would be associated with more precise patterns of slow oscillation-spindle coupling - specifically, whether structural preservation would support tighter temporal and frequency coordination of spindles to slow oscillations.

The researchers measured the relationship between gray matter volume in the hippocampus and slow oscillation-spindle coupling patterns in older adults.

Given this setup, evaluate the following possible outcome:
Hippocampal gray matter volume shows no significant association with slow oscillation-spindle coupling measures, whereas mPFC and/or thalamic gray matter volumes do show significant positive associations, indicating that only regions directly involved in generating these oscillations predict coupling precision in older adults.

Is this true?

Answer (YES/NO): NO